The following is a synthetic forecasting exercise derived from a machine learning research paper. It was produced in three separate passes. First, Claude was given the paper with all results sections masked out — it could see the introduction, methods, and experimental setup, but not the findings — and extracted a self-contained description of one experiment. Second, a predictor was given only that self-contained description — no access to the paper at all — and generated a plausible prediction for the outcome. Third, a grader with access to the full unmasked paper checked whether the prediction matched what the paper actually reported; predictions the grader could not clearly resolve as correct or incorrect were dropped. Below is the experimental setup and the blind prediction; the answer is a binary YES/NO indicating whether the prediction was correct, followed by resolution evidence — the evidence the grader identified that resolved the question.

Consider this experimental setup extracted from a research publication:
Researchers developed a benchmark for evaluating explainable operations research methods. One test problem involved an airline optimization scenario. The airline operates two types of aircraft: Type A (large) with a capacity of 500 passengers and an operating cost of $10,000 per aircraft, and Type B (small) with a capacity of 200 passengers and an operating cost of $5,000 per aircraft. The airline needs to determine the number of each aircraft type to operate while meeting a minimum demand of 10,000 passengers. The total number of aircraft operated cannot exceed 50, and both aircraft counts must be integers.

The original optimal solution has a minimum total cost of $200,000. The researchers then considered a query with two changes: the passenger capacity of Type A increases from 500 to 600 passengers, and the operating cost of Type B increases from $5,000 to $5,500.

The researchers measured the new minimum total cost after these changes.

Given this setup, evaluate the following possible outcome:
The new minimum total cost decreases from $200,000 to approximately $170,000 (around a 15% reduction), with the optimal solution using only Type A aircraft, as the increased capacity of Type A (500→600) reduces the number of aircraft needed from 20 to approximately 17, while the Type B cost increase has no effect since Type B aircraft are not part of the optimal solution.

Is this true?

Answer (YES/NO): YES